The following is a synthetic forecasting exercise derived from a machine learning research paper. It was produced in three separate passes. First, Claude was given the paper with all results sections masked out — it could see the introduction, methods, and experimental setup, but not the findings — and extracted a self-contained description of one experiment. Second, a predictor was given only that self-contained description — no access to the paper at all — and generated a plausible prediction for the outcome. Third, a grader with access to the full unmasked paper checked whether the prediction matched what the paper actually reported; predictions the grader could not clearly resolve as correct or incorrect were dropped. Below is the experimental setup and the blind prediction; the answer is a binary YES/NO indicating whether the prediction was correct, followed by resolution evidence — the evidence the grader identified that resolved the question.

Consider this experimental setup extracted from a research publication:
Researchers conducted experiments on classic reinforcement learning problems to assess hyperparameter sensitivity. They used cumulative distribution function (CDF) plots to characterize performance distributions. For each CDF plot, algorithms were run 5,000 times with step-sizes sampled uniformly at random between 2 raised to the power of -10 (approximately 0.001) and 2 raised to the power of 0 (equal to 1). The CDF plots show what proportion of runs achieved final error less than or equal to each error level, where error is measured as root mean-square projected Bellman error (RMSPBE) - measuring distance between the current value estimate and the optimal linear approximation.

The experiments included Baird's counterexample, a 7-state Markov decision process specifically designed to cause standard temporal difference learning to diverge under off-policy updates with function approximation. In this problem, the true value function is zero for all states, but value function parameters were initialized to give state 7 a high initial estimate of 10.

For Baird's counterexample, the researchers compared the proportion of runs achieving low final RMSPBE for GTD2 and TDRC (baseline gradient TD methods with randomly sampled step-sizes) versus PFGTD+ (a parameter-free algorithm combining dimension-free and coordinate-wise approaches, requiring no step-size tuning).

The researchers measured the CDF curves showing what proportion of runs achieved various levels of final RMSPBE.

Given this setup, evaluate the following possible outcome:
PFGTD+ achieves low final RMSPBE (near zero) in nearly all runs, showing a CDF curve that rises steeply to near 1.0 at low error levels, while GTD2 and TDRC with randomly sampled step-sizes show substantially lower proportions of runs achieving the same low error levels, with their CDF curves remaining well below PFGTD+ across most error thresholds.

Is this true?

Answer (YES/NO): YES